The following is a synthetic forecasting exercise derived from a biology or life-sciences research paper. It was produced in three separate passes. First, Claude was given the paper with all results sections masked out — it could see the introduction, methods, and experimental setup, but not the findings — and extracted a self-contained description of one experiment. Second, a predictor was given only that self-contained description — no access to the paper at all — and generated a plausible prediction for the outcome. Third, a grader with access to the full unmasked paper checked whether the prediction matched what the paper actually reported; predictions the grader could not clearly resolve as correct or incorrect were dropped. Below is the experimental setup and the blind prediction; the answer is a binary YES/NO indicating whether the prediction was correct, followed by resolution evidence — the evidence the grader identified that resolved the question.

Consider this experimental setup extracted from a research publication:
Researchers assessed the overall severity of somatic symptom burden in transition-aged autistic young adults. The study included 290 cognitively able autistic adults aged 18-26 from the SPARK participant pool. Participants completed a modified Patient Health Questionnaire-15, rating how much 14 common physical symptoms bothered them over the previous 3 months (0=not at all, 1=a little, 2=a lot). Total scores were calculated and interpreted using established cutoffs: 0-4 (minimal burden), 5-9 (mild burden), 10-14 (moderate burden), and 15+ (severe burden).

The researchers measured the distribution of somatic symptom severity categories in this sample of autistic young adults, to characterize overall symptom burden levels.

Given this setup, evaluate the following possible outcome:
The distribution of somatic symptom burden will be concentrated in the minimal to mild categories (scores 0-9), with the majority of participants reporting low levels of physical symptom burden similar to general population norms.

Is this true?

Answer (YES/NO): NO